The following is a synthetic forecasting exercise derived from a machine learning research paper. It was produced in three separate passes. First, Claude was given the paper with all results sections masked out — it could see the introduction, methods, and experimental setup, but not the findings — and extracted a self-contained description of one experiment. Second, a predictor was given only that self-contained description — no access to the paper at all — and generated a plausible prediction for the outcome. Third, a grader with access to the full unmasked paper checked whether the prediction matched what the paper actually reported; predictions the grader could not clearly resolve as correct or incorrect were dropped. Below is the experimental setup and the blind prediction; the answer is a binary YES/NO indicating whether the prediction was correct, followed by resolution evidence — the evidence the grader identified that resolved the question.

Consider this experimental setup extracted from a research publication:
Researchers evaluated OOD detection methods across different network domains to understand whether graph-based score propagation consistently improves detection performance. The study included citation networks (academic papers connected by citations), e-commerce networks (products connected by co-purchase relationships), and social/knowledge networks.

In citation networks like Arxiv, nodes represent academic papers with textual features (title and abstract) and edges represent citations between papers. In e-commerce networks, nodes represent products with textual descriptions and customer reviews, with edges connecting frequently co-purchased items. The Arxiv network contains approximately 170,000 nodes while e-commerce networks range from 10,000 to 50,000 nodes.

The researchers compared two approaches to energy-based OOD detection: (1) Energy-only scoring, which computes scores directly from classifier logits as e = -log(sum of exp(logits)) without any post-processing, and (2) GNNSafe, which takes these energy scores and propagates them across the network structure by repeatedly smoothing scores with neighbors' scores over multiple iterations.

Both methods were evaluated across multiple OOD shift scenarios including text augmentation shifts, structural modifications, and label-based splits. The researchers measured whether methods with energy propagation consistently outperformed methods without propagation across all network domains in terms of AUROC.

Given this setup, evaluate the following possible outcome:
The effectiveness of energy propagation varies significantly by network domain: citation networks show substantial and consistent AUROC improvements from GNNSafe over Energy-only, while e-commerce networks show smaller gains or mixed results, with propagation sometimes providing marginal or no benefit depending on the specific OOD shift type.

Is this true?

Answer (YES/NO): NO